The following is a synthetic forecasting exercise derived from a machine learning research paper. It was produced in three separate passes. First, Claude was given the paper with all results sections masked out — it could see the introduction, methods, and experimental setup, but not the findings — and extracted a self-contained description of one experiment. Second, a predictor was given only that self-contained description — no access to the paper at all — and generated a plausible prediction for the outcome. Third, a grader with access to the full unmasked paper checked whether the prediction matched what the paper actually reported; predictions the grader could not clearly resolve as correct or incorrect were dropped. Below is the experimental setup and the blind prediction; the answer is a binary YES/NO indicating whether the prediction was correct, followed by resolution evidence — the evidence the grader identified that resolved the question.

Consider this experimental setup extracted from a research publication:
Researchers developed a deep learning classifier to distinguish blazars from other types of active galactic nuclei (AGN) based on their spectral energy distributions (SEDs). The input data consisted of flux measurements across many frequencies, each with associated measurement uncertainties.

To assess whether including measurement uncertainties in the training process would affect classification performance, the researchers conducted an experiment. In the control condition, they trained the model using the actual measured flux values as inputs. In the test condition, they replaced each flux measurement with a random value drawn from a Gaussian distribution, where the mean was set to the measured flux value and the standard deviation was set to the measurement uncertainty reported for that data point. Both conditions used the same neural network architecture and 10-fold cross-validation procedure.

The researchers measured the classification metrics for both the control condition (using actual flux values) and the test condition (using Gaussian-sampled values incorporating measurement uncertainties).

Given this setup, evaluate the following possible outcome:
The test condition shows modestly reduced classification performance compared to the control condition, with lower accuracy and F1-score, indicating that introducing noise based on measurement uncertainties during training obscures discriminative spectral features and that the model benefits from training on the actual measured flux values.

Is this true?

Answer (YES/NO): NO